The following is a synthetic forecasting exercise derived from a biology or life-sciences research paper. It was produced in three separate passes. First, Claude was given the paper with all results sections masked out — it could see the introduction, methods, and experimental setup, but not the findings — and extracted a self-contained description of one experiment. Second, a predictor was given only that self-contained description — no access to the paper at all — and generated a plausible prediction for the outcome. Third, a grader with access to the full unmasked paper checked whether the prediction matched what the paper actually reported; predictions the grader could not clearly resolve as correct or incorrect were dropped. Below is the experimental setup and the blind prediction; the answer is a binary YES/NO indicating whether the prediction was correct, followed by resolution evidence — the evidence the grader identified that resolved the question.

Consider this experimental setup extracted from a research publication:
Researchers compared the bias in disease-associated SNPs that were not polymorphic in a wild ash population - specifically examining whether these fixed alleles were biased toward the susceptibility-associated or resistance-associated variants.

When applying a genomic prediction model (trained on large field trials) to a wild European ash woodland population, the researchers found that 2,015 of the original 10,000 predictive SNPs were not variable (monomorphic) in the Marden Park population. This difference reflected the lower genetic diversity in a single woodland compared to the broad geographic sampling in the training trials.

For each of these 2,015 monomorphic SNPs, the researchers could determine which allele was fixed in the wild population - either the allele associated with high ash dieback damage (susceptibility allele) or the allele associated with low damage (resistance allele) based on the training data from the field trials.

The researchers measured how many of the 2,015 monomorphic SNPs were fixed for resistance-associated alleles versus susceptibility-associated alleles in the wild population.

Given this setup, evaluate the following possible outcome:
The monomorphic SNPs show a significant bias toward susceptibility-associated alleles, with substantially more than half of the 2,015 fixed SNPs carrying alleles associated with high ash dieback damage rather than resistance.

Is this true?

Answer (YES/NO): NO